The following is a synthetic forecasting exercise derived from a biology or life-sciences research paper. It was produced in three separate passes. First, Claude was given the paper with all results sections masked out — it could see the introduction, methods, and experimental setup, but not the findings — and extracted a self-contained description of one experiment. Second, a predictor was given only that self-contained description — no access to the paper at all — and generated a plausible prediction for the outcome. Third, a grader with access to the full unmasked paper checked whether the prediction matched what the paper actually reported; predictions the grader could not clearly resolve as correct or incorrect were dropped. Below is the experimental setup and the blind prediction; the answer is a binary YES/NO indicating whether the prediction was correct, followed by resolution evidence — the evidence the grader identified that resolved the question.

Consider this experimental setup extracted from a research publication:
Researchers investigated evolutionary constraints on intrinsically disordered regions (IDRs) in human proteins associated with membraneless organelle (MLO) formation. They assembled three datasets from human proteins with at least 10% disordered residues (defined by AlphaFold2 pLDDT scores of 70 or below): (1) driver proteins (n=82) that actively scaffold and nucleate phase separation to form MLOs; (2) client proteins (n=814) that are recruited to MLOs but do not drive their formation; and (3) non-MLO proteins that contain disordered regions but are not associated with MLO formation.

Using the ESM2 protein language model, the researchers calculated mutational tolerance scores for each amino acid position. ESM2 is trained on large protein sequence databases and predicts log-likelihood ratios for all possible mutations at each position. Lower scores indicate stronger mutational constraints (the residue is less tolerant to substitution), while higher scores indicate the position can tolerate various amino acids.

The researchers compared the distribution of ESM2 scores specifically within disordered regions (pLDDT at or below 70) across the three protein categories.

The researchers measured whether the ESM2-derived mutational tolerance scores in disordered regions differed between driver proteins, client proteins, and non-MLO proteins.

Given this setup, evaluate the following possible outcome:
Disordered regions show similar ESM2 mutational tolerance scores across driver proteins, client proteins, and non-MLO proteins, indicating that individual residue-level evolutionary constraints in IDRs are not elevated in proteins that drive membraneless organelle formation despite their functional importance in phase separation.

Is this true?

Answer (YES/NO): NO